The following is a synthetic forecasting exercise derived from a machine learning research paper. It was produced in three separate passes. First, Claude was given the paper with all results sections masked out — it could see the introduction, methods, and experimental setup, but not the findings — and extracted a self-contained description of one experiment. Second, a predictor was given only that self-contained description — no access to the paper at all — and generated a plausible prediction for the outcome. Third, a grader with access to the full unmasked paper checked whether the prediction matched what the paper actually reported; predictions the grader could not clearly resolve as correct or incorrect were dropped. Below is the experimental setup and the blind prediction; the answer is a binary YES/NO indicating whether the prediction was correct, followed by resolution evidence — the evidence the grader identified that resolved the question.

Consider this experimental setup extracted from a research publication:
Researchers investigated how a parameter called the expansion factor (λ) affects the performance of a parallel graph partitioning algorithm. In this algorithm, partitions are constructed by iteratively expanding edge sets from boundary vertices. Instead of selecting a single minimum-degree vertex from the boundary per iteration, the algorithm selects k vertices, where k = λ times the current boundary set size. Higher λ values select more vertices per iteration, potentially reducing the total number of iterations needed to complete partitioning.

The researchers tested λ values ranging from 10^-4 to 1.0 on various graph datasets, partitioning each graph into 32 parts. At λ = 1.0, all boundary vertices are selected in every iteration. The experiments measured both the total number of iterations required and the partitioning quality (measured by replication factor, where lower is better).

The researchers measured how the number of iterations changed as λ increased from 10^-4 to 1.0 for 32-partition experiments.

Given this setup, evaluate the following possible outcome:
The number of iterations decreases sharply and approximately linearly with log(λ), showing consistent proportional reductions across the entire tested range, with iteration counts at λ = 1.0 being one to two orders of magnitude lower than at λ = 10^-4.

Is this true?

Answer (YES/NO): NO